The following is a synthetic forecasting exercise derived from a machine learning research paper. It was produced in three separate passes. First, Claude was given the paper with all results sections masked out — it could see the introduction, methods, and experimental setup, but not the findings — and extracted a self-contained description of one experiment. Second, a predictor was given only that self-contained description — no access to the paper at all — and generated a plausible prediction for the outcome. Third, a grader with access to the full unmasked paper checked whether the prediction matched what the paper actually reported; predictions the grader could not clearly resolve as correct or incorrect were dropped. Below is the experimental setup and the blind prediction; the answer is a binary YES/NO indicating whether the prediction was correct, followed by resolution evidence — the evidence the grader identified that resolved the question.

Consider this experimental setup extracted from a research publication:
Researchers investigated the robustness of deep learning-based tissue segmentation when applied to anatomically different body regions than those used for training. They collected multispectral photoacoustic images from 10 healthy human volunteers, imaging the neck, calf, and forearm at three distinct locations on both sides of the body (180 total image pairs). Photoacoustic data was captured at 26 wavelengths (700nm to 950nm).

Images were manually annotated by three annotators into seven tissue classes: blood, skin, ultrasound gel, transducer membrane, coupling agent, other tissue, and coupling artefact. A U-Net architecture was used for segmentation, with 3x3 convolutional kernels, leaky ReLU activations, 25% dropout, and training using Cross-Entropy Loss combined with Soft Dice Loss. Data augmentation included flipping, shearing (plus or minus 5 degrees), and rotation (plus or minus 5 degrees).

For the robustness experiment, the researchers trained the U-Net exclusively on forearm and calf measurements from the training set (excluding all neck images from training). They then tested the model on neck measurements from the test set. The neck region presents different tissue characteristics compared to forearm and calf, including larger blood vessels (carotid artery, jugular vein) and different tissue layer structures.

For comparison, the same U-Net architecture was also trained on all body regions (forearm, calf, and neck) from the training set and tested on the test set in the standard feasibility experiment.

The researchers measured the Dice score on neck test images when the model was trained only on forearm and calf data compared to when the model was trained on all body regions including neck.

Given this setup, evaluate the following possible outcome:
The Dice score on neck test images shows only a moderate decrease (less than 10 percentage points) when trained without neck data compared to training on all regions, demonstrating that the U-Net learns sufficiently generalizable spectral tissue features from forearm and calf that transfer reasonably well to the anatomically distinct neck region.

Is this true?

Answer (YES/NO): NO